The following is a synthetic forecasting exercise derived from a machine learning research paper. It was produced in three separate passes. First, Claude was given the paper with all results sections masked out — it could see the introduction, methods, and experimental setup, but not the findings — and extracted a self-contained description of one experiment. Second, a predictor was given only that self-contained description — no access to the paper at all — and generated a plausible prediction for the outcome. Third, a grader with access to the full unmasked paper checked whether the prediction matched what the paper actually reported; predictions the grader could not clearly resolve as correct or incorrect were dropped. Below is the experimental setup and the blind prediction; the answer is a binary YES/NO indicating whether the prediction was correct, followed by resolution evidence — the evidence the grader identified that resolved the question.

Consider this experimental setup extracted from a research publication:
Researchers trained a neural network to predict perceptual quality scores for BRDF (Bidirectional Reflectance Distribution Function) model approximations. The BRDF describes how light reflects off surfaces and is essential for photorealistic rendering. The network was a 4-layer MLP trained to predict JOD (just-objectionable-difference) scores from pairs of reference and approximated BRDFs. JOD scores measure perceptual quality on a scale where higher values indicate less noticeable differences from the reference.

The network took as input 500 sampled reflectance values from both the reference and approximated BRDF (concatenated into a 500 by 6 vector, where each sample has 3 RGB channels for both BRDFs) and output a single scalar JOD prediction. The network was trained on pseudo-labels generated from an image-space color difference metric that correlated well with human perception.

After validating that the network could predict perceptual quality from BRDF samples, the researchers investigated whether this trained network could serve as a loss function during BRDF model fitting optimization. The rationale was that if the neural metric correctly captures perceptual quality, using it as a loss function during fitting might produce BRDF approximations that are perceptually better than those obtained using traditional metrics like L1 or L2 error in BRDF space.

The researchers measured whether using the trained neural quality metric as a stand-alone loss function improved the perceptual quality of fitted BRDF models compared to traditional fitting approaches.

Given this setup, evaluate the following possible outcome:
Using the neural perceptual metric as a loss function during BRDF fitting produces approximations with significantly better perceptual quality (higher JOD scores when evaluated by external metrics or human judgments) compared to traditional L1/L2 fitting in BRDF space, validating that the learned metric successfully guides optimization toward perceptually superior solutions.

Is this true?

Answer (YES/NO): NO